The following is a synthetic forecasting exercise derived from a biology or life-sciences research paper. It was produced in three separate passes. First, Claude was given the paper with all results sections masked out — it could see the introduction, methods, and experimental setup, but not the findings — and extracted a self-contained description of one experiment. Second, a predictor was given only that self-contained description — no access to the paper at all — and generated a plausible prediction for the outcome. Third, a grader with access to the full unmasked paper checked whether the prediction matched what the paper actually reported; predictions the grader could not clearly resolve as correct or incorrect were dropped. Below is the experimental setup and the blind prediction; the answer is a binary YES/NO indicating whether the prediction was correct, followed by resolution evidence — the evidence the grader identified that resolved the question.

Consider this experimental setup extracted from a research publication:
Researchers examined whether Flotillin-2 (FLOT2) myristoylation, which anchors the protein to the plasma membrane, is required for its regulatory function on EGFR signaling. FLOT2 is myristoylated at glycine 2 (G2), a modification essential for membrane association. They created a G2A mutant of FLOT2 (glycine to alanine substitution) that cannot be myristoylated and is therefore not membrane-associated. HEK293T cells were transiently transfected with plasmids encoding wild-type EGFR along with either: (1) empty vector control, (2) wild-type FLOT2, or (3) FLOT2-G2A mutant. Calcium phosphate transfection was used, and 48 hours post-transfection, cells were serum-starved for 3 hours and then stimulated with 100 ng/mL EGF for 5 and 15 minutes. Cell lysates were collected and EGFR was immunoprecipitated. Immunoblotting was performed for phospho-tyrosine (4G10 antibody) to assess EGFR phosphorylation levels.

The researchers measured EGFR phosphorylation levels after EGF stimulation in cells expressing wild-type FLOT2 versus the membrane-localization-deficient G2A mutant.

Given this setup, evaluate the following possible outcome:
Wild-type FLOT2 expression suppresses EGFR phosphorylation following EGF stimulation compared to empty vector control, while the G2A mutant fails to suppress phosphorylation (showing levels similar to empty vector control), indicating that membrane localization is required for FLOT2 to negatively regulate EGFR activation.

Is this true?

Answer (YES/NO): YES